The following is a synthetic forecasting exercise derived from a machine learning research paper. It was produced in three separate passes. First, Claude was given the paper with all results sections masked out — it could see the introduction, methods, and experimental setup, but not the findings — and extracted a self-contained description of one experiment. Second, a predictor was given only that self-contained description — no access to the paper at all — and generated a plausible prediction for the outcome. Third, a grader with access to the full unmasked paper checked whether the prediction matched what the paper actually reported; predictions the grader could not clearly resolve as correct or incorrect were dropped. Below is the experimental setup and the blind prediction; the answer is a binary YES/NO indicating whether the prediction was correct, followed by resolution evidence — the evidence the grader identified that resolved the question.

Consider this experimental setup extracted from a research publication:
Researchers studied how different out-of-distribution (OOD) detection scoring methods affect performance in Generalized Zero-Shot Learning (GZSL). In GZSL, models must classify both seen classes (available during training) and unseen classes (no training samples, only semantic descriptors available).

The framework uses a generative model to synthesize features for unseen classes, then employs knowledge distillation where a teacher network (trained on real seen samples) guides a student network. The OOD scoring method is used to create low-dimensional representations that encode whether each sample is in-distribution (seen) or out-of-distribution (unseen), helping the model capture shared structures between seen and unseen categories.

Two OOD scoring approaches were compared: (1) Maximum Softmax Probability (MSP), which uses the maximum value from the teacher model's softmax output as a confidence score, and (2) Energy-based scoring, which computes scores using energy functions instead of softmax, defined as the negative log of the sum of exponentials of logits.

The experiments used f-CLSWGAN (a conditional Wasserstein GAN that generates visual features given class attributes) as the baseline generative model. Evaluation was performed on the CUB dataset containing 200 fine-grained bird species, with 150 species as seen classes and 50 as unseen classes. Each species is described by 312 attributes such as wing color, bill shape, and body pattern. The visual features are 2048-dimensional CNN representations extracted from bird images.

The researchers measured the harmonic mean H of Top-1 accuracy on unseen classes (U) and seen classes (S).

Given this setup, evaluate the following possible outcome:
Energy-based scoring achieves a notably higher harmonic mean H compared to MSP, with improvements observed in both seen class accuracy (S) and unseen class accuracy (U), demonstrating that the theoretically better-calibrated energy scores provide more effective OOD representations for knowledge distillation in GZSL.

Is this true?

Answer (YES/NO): NO